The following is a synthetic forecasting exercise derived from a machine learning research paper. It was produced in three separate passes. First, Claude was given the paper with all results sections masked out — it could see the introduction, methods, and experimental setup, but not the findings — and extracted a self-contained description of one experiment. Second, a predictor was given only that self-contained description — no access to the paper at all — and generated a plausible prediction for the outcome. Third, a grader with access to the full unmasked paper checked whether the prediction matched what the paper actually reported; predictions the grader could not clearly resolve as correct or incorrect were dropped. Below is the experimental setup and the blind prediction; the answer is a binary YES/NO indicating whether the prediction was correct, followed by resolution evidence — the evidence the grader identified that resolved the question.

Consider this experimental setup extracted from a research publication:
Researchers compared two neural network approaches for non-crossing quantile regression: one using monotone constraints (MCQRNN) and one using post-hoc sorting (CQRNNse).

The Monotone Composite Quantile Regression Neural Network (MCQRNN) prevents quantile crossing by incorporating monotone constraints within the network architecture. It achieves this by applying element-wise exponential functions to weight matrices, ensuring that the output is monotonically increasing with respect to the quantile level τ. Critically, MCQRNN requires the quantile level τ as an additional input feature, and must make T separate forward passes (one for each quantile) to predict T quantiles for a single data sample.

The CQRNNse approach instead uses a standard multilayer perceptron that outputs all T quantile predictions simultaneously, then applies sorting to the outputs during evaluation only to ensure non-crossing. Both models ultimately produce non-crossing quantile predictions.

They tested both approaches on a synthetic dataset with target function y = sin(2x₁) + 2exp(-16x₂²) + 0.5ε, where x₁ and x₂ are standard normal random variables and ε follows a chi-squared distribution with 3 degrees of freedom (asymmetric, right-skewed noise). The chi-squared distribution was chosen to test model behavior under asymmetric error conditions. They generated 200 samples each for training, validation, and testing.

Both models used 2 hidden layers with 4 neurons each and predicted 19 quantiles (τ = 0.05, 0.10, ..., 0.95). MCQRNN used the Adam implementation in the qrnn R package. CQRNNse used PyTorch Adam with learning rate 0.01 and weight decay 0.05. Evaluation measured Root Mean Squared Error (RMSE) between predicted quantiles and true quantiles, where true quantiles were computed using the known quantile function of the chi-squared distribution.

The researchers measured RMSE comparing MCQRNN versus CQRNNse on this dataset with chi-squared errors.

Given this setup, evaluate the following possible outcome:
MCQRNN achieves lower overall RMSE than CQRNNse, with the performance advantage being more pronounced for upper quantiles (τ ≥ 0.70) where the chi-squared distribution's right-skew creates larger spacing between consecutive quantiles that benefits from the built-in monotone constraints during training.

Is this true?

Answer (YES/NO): NO